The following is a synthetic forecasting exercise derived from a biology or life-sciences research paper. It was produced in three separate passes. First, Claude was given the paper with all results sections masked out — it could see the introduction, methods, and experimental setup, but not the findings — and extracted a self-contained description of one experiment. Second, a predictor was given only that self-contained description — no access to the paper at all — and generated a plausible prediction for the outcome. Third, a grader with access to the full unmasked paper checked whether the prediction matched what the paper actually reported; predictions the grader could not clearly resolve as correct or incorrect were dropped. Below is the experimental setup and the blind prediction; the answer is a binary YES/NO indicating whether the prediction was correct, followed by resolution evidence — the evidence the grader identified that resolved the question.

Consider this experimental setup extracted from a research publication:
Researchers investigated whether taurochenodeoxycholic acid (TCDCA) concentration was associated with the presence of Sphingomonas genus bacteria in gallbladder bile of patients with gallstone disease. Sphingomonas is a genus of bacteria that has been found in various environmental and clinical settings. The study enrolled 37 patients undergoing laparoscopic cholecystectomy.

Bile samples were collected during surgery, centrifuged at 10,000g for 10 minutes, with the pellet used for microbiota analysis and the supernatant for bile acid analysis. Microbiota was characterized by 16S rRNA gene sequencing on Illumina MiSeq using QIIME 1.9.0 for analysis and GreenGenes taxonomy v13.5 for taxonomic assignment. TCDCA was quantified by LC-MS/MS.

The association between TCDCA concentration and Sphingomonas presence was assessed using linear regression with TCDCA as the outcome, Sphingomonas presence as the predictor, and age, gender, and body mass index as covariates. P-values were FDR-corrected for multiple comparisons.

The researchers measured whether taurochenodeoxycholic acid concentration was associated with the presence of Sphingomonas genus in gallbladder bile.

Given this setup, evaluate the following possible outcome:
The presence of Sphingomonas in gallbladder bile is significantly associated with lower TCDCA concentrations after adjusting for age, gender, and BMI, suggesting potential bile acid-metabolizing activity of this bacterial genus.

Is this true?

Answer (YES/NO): NO